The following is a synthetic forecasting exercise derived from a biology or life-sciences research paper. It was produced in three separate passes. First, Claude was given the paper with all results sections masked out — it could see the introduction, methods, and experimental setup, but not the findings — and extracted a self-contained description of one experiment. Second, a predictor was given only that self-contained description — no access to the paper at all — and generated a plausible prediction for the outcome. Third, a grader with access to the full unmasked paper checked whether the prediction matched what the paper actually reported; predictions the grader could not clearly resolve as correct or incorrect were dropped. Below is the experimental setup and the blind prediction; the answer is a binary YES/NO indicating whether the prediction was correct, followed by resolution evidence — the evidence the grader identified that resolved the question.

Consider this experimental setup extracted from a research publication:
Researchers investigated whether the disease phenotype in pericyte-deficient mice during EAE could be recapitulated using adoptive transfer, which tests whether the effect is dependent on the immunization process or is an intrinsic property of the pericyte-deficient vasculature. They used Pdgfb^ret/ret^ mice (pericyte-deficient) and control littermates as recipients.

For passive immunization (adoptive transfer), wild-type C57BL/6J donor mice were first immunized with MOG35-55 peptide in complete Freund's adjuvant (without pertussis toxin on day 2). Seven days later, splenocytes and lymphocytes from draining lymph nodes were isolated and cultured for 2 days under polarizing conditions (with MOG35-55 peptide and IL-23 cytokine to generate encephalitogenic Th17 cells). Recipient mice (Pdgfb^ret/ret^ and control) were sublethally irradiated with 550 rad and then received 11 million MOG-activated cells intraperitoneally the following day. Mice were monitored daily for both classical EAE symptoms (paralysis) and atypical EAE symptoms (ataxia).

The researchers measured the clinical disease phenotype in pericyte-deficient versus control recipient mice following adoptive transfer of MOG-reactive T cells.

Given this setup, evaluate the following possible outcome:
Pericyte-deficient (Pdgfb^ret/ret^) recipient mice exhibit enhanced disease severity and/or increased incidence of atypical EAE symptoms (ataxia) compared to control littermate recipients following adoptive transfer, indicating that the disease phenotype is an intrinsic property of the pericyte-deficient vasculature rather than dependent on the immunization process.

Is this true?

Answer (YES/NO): YES